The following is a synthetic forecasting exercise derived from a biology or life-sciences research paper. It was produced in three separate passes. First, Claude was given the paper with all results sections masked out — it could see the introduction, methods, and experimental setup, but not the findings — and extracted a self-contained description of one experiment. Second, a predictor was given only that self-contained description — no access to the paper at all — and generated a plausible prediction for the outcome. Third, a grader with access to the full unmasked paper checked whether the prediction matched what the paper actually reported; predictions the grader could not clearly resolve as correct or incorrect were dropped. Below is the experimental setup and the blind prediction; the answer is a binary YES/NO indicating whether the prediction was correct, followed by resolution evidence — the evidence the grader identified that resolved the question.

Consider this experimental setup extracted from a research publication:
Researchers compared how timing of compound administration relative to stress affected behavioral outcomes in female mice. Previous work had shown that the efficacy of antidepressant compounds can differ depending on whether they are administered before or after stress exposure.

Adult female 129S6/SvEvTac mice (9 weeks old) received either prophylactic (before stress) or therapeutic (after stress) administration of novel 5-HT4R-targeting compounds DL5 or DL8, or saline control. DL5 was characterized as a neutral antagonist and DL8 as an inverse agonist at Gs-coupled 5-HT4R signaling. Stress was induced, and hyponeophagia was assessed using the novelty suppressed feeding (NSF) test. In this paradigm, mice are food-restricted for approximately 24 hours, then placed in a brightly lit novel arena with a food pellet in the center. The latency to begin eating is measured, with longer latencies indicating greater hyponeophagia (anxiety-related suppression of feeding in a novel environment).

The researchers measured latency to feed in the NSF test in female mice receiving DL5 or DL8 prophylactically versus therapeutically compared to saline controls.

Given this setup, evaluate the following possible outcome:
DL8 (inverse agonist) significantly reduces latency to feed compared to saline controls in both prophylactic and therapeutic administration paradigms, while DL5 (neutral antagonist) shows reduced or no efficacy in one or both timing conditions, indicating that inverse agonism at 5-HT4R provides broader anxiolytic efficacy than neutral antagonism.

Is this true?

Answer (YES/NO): NO